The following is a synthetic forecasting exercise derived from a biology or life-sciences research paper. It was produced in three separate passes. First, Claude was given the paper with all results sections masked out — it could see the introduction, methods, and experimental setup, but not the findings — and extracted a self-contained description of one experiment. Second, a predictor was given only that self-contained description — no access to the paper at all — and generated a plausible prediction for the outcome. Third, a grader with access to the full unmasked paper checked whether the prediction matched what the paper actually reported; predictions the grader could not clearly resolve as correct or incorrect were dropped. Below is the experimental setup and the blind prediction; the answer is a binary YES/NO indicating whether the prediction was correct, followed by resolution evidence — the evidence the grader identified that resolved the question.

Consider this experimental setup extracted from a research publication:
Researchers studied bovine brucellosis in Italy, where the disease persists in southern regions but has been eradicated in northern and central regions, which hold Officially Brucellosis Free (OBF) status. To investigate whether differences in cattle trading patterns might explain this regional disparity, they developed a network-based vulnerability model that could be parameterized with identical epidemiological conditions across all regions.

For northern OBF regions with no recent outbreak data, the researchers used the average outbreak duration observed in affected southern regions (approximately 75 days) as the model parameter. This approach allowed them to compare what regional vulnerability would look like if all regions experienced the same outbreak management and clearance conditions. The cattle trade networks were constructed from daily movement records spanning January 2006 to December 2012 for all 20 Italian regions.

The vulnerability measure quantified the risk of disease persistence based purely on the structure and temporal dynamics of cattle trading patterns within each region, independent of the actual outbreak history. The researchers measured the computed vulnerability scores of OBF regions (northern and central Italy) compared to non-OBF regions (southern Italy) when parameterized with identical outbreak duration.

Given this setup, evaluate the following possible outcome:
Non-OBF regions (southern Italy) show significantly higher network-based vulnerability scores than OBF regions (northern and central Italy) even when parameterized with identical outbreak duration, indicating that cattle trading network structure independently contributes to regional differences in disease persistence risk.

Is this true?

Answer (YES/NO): NO